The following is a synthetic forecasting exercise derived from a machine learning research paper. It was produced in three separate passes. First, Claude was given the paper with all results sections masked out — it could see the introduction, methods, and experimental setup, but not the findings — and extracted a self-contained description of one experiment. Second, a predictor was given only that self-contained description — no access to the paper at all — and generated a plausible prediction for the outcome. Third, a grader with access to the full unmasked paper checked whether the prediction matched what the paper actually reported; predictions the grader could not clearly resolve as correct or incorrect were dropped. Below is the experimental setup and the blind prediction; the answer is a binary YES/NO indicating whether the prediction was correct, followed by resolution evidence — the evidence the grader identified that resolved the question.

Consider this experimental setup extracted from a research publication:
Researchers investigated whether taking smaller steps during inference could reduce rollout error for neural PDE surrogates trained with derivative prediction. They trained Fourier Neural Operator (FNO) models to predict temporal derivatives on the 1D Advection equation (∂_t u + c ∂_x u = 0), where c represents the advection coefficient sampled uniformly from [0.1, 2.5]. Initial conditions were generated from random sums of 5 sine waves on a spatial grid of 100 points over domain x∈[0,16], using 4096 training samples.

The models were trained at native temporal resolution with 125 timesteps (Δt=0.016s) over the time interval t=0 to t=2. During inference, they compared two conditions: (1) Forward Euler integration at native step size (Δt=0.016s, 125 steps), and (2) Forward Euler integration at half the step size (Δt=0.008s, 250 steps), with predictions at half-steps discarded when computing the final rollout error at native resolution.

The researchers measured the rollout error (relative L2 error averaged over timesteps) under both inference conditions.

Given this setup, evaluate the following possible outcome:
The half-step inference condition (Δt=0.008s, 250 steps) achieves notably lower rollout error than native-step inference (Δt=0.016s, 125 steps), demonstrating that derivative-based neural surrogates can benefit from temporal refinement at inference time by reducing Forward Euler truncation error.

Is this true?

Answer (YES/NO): YES